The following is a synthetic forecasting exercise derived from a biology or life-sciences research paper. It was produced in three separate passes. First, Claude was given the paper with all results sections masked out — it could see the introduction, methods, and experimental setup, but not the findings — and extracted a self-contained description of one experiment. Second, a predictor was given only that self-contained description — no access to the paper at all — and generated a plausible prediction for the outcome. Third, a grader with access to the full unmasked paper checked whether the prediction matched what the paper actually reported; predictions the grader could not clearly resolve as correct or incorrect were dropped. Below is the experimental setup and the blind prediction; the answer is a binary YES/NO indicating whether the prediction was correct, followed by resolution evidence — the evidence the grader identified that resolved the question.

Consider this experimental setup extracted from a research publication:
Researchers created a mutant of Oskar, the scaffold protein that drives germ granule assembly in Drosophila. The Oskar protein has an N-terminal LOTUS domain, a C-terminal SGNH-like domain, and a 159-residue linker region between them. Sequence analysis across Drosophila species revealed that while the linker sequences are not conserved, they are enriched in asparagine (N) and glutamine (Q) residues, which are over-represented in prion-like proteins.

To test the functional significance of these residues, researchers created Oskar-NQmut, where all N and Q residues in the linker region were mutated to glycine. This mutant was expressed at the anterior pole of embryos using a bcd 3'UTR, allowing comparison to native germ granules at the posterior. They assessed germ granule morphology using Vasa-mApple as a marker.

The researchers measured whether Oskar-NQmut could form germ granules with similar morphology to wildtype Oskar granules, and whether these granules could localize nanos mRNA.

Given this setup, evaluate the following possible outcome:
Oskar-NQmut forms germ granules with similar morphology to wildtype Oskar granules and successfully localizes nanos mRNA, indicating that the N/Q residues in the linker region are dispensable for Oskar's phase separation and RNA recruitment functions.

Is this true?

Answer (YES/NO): YES